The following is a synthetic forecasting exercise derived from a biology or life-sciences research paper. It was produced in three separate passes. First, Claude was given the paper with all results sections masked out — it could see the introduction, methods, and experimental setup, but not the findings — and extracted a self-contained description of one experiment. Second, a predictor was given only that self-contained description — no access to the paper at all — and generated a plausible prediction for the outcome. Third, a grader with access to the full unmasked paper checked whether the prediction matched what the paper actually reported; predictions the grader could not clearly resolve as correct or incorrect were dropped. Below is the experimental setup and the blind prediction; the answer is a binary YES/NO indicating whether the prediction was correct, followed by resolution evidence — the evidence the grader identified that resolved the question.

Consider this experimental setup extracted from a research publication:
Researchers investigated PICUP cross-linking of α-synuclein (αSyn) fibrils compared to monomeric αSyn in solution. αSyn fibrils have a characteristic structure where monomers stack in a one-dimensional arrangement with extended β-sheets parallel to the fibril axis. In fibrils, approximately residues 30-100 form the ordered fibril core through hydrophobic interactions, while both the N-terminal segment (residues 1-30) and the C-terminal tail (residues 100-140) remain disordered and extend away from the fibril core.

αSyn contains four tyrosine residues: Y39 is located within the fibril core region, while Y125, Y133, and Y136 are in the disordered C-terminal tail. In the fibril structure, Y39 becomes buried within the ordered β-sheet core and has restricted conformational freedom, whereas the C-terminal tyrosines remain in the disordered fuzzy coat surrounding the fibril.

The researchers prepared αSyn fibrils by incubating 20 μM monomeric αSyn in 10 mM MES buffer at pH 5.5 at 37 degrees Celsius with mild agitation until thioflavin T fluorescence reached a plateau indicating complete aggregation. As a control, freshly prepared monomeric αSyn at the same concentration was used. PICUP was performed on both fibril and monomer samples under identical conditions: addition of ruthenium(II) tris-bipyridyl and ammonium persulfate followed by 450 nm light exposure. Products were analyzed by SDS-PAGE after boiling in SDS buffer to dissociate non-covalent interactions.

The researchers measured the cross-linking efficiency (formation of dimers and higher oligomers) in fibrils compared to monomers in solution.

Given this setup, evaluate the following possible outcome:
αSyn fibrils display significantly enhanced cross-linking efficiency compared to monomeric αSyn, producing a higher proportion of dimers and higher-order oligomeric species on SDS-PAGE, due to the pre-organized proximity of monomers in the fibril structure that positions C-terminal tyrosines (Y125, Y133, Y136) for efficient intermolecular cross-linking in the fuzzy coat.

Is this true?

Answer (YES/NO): NO